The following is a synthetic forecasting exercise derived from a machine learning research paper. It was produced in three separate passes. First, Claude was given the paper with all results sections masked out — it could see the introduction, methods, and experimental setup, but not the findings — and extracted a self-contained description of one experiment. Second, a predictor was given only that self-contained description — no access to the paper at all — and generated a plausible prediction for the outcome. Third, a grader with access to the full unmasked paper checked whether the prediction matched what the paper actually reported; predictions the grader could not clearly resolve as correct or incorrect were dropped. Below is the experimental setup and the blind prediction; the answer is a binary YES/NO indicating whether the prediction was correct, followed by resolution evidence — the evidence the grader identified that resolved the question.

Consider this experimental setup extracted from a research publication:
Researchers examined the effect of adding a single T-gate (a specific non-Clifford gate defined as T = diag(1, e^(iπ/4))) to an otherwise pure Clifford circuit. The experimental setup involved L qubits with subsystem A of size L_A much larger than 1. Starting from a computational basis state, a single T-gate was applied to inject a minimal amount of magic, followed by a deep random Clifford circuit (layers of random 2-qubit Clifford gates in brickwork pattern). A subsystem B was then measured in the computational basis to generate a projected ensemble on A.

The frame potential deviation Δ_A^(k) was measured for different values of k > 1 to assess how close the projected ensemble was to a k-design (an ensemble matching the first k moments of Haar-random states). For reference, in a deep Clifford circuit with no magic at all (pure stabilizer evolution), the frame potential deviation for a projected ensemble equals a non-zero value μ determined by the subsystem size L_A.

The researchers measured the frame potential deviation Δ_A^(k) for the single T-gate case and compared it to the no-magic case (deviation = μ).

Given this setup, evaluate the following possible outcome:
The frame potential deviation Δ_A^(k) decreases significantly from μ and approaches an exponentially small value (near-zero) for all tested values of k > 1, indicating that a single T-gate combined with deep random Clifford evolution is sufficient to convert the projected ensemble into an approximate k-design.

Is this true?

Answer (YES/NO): NO